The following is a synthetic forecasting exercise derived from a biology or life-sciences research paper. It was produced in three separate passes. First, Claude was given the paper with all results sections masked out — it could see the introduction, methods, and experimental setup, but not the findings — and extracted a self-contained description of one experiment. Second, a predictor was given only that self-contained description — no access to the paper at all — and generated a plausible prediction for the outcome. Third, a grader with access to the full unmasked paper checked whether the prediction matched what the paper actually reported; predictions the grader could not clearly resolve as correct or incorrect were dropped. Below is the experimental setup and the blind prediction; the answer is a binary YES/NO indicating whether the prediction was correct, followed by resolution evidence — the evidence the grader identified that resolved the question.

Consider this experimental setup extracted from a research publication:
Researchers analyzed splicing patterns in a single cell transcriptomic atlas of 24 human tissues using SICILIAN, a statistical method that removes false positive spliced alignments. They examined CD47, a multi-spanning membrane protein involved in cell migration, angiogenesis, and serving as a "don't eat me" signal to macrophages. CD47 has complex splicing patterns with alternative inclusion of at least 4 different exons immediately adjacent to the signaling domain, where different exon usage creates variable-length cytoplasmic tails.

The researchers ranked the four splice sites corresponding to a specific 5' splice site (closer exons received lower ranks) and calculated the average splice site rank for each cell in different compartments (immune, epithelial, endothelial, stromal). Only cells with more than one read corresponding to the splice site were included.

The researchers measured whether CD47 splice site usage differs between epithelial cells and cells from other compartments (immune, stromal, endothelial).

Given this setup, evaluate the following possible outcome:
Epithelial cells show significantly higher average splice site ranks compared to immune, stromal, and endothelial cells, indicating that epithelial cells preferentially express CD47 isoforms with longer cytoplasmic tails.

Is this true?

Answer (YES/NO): NO